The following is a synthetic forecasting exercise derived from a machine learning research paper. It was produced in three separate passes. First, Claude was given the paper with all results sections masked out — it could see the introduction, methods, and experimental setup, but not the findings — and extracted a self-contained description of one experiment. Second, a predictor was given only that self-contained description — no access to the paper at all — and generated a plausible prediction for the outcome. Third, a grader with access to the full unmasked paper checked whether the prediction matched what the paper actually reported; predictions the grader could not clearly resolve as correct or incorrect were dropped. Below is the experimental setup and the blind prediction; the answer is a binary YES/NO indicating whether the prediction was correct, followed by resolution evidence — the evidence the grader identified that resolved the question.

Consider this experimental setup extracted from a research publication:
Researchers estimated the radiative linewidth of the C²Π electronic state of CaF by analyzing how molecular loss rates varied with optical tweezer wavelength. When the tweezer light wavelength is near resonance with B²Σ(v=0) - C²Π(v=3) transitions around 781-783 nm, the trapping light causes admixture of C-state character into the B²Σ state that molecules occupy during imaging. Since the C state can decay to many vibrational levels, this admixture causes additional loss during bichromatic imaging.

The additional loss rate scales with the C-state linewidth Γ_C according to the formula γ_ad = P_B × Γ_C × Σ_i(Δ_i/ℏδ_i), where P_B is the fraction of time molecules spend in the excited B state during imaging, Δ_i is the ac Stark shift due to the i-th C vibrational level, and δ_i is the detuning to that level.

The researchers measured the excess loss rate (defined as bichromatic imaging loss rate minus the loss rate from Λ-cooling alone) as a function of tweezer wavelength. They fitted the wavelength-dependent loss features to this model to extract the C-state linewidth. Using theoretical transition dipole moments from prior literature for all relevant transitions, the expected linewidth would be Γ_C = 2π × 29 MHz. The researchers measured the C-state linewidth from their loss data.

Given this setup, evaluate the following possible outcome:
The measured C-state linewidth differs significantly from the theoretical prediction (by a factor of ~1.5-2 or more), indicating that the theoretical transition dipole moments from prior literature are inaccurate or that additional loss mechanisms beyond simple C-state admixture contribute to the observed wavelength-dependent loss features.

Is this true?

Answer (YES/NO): YES